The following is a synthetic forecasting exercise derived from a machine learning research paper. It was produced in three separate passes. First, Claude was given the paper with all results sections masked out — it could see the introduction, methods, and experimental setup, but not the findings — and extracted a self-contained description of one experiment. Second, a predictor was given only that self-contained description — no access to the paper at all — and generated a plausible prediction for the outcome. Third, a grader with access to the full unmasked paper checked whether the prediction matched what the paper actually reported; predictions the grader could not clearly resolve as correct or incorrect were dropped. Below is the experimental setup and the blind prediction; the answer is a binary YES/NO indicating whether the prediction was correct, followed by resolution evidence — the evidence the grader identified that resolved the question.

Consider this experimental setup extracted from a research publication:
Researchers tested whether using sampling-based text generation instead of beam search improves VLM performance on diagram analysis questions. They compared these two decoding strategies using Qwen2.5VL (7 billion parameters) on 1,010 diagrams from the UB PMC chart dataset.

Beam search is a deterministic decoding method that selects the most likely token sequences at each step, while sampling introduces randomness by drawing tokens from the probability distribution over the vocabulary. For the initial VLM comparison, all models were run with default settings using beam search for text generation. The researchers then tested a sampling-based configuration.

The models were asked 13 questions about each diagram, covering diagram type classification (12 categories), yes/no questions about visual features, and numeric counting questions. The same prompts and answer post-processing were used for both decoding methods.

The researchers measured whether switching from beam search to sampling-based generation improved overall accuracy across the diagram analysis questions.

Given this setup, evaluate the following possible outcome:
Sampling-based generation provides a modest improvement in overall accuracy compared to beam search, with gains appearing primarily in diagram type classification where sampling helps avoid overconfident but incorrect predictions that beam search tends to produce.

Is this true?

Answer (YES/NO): NO